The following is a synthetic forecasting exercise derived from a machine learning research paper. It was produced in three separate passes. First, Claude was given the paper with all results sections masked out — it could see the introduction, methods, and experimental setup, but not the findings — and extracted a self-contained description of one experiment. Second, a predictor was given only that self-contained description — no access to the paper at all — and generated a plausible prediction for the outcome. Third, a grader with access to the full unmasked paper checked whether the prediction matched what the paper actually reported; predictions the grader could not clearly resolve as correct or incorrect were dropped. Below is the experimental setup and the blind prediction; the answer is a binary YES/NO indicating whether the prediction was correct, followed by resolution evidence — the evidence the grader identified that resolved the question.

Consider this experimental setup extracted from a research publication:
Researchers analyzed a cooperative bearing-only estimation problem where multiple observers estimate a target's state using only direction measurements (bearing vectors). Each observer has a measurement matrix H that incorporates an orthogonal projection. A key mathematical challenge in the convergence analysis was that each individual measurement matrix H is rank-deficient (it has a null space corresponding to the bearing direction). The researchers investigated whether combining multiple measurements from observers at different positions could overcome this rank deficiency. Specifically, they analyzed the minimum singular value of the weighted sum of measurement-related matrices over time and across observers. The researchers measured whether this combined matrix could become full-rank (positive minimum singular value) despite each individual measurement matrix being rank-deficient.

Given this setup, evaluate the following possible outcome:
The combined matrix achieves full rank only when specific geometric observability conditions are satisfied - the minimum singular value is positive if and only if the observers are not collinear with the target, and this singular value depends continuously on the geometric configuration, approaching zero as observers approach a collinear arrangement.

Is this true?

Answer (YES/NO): NO